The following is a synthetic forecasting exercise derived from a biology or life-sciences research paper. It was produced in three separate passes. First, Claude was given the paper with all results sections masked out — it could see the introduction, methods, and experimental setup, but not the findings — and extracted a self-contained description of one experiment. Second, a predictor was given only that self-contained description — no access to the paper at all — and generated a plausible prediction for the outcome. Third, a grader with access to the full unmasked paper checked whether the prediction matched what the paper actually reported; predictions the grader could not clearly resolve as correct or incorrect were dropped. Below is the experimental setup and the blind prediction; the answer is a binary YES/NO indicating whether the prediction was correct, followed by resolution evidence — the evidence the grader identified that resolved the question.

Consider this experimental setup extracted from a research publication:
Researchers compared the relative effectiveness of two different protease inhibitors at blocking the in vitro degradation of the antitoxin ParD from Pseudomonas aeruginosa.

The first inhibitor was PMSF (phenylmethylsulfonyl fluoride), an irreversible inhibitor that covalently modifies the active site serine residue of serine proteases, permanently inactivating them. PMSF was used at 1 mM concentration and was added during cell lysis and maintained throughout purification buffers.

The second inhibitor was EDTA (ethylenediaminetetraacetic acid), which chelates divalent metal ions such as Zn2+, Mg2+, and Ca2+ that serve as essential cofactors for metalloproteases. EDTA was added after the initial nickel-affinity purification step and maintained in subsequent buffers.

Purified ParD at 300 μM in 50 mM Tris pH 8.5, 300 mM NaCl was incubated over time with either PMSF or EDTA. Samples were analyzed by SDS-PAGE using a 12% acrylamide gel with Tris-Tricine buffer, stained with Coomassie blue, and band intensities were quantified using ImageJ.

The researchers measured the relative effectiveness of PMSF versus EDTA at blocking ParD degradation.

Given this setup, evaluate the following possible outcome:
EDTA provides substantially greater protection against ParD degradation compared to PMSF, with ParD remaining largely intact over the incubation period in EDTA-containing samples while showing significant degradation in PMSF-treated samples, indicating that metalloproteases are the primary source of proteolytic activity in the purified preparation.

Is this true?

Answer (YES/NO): NO